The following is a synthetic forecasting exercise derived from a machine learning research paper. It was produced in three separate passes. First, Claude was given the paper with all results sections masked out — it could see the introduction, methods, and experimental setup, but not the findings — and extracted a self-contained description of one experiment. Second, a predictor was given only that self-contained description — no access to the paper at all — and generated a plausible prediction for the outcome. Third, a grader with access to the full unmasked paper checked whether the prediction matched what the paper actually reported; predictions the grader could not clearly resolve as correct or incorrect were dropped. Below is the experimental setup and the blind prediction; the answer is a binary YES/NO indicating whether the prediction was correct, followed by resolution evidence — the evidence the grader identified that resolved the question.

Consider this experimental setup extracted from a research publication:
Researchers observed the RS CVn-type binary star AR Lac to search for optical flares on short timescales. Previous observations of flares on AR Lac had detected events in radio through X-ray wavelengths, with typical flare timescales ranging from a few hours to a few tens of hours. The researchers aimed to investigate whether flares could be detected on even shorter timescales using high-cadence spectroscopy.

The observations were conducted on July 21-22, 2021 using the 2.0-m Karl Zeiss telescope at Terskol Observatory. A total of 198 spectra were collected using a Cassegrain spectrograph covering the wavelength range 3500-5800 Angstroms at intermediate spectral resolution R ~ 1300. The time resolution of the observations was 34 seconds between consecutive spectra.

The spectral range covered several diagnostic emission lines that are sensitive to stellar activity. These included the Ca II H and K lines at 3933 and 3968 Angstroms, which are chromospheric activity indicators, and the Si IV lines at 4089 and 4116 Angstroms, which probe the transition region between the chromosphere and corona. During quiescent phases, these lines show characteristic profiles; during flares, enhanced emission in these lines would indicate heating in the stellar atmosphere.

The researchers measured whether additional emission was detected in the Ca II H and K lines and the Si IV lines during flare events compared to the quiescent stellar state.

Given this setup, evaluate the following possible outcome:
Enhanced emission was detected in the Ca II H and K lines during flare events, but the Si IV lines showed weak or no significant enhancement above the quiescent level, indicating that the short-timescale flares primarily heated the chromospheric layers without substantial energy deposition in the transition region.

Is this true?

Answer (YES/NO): NO